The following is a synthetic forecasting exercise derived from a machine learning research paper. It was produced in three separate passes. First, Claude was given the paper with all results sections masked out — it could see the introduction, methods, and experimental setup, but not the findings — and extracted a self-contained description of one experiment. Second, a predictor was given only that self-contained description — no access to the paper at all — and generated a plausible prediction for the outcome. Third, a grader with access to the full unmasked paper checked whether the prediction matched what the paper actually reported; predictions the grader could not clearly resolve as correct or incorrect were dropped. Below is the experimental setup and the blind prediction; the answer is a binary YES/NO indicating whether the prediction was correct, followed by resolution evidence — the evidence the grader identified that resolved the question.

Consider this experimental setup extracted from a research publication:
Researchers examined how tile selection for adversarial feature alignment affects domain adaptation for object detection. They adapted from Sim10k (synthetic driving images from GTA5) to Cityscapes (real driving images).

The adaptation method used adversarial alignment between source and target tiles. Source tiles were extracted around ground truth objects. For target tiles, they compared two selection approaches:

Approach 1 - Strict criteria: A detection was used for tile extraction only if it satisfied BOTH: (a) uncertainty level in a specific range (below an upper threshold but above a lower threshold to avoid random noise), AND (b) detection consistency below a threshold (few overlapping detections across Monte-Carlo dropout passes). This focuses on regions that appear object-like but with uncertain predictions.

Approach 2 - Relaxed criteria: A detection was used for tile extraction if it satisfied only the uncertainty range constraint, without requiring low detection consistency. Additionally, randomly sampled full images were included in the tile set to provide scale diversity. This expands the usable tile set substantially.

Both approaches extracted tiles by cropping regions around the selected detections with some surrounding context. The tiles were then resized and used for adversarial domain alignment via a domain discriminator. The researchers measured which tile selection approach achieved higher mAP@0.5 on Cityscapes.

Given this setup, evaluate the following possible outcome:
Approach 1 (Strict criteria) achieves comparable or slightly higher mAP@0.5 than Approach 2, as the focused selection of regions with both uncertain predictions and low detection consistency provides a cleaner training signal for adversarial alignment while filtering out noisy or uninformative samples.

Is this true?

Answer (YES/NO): NO